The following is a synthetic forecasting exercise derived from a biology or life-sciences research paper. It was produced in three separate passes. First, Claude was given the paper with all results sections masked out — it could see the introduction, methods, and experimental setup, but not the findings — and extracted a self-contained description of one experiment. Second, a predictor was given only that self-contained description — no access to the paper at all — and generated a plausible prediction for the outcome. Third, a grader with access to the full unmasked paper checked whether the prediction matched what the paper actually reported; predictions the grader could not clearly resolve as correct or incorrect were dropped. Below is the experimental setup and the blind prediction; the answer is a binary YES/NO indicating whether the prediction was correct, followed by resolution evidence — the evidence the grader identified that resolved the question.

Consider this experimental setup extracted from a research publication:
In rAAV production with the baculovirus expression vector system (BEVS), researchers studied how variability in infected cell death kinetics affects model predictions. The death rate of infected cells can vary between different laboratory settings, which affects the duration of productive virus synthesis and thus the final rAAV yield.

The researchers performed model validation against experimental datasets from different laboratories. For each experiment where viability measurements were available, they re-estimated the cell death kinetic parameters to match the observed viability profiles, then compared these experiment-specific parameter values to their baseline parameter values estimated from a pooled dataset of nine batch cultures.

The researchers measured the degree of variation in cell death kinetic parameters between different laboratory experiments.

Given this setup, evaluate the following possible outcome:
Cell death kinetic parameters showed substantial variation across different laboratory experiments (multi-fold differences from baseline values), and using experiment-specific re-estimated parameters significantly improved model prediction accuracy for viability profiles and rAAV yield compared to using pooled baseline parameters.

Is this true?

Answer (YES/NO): NO